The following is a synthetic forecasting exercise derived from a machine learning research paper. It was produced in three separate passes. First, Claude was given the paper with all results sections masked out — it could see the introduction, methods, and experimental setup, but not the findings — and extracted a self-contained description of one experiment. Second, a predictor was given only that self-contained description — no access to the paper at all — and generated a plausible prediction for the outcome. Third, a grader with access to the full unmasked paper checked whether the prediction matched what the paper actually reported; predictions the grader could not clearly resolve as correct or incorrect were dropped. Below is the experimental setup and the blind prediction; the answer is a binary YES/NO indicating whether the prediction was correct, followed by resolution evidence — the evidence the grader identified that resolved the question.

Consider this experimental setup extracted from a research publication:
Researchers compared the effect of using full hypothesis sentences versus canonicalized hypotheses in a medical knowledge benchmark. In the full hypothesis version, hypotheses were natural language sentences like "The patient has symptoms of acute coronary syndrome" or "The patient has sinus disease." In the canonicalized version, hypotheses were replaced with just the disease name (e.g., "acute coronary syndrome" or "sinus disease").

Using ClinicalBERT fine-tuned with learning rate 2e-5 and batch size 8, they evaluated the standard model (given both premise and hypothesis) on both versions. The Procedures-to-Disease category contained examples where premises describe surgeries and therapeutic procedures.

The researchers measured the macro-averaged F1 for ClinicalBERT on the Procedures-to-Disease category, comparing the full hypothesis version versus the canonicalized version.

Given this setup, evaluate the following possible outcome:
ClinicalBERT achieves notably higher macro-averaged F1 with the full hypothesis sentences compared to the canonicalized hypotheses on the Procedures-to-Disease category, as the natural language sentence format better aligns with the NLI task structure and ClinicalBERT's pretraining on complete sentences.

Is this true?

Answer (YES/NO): YES